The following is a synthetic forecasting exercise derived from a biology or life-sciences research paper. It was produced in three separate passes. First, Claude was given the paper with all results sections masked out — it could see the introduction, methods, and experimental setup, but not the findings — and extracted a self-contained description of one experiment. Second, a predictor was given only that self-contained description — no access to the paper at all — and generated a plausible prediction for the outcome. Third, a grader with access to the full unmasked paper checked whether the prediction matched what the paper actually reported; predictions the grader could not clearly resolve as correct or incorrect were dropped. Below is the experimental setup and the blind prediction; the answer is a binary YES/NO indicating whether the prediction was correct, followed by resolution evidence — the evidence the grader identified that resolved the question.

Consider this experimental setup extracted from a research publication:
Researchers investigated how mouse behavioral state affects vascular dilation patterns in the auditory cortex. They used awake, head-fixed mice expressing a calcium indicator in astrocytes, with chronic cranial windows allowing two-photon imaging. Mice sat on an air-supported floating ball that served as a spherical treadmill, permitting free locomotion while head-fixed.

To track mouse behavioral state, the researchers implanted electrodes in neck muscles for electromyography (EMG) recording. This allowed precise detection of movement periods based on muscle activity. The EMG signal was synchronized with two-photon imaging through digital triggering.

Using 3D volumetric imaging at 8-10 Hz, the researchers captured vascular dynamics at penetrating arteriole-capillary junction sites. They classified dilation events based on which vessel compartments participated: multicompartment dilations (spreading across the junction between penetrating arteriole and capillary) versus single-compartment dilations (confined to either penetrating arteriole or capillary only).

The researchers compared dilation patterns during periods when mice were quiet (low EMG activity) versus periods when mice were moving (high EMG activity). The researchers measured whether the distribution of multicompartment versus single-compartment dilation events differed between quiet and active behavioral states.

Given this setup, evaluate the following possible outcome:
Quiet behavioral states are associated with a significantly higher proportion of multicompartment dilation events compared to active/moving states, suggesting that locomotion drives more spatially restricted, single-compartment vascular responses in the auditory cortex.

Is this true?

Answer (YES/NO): NO